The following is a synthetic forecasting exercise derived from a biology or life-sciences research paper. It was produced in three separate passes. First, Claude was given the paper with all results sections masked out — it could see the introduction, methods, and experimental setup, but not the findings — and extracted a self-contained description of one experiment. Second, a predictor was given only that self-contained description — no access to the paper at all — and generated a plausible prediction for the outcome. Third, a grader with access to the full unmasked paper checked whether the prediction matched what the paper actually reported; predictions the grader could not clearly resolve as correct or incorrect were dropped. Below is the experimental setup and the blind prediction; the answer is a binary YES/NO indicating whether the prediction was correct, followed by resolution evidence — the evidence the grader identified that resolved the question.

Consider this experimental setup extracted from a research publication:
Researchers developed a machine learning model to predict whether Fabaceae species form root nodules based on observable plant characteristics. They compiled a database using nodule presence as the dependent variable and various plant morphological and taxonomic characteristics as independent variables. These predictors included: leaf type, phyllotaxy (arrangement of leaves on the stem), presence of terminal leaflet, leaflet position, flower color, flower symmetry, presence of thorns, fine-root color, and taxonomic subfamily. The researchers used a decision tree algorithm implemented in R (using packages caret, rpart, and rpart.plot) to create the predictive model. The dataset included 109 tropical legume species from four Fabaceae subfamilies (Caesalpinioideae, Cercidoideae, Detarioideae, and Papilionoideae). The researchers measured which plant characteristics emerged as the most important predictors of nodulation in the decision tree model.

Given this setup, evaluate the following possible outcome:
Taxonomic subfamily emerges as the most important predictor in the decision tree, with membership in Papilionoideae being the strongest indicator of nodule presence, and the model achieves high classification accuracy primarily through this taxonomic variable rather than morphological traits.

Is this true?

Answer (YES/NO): NO